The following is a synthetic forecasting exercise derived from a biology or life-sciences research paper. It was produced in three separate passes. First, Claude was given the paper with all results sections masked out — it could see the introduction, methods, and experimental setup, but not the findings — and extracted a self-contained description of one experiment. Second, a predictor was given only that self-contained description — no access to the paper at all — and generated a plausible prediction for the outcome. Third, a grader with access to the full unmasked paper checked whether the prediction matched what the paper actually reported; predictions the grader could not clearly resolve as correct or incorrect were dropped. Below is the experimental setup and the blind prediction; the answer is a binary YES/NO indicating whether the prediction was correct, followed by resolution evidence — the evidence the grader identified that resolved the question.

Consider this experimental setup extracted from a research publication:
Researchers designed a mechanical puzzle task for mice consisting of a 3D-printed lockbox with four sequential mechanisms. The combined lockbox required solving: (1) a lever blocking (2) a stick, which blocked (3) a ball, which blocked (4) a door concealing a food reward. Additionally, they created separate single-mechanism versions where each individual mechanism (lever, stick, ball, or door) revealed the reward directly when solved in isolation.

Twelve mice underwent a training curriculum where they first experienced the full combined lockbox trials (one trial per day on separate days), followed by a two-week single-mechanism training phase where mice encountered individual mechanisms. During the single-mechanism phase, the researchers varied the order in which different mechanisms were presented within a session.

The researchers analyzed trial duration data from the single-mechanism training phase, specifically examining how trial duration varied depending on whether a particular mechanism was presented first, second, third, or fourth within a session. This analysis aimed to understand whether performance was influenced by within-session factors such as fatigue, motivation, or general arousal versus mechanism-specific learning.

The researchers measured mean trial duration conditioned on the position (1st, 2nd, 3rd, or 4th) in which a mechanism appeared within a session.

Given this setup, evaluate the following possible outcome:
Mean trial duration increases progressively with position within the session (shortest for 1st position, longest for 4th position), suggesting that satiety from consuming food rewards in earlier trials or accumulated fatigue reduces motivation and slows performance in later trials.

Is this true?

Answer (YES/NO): NO